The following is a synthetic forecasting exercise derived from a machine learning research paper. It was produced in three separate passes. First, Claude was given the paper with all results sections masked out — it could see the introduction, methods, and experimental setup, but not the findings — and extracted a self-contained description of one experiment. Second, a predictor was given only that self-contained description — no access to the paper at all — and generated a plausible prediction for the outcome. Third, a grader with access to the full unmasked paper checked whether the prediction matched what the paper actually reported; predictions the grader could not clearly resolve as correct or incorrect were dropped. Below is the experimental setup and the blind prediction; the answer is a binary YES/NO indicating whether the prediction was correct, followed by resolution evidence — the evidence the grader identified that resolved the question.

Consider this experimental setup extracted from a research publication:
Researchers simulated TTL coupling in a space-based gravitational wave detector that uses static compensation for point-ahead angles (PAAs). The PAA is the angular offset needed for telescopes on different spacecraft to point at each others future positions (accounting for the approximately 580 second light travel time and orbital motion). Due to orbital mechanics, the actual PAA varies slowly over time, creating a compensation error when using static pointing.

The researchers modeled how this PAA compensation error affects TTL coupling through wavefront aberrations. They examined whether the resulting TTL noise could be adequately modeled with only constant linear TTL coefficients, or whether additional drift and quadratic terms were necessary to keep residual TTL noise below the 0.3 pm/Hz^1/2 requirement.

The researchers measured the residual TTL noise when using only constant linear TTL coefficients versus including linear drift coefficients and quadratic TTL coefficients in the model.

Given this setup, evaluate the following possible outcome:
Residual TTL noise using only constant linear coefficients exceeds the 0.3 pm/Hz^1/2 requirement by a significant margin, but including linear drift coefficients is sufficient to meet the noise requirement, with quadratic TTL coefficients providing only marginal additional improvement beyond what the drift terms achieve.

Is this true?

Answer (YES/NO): NO